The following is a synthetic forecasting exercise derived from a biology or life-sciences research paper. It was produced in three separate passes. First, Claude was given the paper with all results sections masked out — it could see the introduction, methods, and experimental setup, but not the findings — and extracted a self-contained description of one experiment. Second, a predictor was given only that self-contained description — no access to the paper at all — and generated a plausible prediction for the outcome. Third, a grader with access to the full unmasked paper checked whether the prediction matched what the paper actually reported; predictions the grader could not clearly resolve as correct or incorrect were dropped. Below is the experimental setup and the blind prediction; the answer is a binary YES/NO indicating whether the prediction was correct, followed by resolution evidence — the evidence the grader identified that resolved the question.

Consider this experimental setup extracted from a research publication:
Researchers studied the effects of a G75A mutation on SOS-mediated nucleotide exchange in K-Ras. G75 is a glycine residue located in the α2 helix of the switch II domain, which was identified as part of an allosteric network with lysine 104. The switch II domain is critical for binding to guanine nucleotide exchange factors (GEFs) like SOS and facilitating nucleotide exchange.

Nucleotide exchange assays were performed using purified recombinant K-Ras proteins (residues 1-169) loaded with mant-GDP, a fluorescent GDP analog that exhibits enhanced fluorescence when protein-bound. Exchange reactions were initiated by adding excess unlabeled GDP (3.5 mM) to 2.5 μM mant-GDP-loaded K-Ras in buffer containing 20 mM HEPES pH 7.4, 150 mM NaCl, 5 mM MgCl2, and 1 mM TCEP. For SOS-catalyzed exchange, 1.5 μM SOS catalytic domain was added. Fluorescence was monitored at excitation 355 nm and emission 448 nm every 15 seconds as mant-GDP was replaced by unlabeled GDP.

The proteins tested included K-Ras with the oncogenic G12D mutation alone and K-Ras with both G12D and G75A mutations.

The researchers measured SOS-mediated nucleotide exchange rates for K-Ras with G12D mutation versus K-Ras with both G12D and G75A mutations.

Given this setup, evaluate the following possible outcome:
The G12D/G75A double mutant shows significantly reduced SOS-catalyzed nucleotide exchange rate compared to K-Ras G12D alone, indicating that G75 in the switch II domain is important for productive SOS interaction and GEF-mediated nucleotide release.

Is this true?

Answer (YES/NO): YES